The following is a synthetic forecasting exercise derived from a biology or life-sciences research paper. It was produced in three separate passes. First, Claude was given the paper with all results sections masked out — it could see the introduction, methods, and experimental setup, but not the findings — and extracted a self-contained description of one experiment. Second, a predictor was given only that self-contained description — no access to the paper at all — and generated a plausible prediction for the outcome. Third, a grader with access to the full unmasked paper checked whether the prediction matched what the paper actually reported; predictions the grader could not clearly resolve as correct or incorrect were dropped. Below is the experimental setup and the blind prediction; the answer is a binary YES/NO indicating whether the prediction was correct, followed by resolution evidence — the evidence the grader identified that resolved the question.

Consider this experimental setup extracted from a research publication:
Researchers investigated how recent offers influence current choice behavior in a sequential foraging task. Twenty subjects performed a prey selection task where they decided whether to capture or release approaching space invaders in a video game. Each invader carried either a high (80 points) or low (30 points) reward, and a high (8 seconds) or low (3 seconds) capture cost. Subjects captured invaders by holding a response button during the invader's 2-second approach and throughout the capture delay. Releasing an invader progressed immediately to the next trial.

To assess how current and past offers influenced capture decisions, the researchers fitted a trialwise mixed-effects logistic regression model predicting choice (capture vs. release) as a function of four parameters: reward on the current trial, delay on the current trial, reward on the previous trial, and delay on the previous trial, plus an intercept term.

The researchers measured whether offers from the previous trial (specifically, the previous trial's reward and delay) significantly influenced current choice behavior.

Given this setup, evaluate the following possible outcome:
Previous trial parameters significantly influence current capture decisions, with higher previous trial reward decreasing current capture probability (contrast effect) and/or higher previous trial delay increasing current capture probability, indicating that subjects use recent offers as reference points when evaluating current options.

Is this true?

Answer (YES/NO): YES